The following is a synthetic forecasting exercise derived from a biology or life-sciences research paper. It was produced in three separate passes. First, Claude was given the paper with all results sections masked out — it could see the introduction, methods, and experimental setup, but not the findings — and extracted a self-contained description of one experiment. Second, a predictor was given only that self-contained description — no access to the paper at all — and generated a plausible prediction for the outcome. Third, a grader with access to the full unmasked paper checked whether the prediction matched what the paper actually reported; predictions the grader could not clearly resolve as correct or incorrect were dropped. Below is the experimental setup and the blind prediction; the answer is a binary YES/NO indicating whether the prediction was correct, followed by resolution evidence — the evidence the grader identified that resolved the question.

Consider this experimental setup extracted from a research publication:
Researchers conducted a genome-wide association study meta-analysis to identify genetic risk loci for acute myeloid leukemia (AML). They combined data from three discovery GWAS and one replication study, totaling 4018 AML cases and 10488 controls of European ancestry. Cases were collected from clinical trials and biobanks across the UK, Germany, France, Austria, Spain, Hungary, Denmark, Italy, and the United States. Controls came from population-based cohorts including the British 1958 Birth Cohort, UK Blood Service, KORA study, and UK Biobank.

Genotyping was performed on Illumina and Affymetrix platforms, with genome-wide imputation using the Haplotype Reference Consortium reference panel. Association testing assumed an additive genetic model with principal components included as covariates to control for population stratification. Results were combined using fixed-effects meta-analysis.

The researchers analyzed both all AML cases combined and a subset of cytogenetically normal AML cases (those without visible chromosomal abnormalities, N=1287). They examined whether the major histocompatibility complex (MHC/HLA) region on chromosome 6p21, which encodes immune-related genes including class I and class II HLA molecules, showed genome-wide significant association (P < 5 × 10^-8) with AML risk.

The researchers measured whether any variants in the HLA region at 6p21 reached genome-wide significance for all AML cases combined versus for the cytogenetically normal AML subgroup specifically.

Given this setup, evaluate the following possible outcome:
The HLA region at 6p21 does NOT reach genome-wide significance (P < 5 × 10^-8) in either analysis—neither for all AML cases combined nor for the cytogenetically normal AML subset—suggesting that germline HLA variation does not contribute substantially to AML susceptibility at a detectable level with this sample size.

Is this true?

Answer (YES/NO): NO